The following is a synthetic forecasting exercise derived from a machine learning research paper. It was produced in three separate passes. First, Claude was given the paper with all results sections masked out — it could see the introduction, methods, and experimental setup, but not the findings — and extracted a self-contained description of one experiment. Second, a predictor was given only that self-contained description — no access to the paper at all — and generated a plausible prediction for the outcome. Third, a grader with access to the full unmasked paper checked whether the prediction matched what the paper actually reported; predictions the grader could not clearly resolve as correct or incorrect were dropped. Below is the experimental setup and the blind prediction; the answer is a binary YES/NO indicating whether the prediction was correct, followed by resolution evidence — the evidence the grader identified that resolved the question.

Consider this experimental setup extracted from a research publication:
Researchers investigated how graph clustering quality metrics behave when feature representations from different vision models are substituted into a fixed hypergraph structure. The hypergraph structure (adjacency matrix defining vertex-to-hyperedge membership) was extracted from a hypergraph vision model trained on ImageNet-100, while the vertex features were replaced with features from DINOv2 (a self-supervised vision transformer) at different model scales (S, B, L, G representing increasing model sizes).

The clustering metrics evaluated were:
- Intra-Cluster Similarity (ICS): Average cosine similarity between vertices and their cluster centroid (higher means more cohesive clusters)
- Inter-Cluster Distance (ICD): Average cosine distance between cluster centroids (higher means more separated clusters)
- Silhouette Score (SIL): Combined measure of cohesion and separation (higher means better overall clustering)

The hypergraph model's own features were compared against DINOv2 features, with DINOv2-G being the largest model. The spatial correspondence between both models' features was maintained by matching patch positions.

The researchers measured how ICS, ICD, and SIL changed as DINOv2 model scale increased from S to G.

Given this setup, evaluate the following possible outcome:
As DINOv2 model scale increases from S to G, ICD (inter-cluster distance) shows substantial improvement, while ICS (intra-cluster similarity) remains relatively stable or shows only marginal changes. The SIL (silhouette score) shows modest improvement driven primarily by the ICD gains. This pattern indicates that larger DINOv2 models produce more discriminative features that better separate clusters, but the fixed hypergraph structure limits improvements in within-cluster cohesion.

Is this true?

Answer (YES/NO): NO